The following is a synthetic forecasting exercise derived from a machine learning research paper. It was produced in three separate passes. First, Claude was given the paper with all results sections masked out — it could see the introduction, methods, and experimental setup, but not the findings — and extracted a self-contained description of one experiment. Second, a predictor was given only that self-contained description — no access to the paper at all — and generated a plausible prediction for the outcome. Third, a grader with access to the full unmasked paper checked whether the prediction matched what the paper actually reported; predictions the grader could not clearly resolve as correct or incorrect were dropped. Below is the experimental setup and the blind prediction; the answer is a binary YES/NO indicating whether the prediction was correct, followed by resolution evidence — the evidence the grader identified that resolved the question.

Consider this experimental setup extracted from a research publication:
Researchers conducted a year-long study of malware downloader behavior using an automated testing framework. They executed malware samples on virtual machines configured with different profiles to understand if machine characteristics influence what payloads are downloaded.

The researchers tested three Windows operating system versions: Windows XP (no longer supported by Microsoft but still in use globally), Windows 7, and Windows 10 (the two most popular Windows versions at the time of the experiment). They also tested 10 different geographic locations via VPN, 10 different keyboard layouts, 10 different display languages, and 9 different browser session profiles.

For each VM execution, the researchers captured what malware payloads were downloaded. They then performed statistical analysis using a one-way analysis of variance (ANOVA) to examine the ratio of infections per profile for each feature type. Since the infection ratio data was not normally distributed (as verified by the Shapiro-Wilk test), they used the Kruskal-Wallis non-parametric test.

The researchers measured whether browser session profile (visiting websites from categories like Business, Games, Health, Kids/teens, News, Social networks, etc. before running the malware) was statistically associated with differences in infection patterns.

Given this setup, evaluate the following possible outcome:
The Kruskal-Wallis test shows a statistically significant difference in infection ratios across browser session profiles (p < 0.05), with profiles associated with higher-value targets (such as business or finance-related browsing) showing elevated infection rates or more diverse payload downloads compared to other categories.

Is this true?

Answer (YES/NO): NO